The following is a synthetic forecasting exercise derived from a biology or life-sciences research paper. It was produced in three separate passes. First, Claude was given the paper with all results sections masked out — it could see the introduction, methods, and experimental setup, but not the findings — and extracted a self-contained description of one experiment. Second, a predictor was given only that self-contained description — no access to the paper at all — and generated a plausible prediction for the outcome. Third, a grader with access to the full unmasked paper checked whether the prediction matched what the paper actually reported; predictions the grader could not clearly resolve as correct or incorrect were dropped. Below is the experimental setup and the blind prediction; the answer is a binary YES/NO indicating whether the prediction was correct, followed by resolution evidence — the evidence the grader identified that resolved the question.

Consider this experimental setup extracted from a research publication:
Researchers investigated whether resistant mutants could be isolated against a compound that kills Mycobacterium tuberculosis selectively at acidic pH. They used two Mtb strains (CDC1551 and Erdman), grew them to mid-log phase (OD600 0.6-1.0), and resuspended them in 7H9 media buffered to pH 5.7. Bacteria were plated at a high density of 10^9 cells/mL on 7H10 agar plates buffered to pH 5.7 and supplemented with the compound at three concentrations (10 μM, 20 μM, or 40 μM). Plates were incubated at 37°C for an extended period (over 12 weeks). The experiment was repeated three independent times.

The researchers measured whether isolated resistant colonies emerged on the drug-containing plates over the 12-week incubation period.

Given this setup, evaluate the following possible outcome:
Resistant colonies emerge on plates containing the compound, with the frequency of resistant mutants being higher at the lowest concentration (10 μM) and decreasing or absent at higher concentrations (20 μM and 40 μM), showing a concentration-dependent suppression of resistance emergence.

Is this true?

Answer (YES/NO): NO